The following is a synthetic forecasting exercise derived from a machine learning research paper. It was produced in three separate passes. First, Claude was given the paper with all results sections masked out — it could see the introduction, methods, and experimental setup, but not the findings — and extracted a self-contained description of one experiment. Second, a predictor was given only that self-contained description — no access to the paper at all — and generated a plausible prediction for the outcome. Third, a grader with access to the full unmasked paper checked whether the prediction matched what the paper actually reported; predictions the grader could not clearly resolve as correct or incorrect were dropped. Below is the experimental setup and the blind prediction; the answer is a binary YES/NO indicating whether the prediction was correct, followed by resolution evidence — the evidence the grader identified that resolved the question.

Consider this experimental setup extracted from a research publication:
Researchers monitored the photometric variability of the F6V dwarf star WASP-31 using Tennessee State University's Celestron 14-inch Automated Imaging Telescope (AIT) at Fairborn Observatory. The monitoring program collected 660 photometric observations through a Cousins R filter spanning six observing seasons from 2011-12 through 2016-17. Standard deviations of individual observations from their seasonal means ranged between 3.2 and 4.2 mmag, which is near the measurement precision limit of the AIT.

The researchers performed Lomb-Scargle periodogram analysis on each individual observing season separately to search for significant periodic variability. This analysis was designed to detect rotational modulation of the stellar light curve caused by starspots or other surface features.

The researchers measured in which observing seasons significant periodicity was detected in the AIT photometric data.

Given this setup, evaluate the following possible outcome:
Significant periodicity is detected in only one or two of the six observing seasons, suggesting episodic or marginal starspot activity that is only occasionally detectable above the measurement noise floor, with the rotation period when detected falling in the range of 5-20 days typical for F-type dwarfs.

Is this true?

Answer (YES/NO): YES